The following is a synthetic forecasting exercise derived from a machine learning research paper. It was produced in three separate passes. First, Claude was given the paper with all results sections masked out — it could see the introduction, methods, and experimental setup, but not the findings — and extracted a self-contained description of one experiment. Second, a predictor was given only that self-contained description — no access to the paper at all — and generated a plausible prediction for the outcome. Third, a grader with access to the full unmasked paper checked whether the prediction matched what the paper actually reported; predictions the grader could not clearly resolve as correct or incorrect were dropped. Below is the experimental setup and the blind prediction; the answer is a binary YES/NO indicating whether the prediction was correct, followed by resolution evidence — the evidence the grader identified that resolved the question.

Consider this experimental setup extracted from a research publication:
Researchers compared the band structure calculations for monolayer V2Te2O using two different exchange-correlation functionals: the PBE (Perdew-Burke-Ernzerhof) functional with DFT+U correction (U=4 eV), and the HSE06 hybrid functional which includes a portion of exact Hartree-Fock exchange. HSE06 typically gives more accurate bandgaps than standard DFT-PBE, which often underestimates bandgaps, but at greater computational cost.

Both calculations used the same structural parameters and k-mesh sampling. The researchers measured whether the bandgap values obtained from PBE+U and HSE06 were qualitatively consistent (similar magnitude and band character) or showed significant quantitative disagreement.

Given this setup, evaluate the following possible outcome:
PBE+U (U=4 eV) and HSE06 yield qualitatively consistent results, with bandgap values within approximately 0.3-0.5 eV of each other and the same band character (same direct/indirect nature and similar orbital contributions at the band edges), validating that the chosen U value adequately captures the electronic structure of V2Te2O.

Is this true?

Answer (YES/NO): NO